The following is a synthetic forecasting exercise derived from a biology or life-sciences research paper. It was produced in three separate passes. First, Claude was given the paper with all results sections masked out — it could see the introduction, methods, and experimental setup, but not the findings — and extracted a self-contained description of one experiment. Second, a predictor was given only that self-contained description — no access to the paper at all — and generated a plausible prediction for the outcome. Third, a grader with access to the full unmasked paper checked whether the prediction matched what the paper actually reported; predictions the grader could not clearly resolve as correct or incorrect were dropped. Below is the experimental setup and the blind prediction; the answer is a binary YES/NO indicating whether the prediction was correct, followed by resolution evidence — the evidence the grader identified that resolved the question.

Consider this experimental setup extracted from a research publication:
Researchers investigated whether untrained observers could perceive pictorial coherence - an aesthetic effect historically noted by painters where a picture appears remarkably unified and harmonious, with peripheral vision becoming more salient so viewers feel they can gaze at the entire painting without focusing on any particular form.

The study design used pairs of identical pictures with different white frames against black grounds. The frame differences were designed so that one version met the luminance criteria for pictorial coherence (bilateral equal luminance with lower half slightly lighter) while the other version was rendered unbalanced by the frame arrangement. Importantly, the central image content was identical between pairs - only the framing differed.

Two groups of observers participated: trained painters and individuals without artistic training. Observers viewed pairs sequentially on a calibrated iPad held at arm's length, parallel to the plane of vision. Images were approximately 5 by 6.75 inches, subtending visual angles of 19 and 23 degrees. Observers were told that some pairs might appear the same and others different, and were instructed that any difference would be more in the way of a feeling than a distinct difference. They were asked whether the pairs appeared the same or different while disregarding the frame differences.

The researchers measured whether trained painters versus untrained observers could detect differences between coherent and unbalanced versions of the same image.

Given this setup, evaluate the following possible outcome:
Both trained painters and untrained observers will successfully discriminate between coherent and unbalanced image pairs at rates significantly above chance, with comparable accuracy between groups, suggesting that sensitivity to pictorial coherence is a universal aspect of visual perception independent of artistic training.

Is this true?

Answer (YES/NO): NO